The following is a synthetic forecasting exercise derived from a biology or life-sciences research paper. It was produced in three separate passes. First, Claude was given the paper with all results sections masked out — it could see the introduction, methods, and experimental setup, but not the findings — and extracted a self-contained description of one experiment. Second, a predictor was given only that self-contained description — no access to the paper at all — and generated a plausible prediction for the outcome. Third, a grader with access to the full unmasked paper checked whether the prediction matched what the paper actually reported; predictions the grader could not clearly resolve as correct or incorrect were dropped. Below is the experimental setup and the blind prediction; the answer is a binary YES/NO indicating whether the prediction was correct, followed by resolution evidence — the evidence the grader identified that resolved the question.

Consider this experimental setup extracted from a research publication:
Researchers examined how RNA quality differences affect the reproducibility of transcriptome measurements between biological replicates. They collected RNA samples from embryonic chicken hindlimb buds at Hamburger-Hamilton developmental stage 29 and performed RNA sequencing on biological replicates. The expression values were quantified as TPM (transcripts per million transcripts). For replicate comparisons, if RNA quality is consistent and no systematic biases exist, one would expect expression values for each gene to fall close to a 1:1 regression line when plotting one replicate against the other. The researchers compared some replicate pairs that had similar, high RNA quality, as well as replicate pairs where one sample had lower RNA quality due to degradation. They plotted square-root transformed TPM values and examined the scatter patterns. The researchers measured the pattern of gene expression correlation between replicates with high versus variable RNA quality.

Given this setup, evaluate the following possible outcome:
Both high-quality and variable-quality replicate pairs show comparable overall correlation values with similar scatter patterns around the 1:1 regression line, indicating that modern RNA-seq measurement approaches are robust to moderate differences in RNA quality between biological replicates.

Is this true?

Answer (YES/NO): NO